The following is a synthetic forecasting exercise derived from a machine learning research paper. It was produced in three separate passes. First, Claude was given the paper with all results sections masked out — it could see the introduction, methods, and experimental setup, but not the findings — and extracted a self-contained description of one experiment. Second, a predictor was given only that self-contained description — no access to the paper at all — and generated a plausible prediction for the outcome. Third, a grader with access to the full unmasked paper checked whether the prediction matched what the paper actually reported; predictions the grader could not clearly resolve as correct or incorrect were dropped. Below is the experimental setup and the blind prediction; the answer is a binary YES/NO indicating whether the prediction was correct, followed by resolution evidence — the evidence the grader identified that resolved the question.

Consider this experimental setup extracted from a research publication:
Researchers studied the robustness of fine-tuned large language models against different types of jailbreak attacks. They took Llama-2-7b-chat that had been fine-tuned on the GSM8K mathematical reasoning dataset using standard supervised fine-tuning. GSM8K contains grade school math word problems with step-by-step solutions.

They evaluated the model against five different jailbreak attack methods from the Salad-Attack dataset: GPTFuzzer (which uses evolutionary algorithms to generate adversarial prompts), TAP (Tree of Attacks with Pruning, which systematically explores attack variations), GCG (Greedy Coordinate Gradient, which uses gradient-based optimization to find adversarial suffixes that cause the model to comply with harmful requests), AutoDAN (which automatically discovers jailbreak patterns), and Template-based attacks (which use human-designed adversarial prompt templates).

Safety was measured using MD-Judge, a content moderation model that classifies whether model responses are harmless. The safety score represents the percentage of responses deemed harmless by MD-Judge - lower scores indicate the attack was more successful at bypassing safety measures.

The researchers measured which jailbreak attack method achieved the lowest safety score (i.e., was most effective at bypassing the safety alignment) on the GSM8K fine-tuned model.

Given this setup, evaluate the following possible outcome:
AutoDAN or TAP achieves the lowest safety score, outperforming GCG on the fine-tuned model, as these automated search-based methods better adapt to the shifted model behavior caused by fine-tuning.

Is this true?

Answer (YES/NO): NO